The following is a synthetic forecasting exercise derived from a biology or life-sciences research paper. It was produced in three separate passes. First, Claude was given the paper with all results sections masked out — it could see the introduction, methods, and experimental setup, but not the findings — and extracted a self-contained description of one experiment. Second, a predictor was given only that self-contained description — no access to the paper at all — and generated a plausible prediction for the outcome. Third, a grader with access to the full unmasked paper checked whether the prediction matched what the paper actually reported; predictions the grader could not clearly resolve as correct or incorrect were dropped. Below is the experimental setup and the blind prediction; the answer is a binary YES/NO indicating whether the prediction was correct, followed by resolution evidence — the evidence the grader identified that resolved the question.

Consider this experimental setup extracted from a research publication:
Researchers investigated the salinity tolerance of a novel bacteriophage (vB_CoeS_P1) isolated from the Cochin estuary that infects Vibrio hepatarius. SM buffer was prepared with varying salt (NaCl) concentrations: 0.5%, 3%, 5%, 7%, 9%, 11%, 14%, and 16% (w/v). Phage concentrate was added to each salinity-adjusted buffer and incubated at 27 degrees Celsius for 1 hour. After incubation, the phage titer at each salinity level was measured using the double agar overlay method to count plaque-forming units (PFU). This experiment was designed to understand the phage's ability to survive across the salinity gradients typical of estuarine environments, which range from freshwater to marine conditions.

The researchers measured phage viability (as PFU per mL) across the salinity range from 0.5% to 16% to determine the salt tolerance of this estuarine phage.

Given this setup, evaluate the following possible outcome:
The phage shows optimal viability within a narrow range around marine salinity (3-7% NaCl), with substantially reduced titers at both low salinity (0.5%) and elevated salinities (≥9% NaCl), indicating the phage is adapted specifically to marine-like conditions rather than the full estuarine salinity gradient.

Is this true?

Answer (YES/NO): NO